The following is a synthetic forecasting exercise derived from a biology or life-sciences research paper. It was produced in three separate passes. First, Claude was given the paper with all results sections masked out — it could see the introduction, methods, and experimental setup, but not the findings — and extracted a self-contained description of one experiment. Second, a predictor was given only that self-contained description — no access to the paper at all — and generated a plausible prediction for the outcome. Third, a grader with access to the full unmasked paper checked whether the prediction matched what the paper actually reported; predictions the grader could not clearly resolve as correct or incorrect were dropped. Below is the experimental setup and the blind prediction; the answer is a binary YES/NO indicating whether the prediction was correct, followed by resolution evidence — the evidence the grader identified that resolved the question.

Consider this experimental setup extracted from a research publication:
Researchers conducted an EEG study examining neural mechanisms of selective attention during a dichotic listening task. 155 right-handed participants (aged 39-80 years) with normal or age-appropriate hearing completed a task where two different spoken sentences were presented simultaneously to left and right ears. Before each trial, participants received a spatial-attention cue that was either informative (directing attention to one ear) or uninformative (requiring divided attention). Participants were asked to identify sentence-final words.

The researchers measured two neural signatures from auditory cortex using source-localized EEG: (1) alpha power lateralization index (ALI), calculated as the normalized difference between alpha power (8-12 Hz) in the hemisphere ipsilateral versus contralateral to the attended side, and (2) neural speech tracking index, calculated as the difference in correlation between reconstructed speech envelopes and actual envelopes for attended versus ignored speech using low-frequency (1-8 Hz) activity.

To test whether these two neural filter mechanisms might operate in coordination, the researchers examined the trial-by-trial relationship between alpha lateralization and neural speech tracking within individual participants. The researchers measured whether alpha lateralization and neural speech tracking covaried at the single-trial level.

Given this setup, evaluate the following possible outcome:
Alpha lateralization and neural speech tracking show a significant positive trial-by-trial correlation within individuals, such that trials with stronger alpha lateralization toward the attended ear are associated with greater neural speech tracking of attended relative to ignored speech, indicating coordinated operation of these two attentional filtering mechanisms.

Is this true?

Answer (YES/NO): NO